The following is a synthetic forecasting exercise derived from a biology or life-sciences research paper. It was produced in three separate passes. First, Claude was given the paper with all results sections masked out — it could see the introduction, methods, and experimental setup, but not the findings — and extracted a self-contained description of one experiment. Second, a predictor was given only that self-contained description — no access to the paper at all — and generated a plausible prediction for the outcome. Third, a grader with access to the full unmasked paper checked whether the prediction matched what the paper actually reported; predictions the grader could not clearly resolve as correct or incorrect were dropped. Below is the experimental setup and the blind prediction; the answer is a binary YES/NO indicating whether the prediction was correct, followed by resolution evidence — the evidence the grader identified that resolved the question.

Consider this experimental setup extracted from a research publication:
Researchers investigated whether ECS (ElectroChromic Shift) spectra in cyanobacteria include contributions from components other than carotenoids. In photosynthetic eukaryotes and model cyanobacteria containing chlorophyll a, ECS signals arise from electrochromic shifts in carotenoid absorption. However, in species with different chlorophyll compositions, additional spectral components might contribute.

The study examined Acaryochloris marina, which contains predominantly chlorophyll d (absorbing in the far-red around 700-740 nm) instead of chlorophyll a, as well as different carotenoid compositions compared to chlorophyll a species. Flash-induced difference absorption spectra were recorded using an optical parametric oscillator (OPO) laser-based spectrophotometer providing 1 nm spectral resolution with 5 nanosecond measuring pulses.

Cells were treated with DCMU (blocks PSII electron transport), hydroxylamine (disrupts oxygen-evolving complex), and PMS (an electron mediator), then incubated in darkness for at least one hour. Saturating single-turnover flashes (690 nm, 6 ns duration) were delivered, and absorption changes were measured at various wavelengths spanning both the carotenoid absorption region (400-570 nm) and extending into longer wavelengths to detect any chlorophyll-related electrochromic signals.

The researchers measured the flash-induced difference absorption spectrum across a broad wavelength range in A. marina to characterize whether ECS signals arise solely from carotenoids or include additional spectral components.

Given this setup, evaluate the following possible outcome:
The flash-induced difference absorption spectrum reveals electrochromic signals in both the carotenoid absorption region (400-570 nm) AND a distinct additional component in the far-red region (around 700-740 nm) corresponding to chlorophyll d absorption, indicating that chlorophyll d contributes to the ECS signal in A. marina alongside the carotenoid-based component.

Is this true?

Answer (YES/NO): NO